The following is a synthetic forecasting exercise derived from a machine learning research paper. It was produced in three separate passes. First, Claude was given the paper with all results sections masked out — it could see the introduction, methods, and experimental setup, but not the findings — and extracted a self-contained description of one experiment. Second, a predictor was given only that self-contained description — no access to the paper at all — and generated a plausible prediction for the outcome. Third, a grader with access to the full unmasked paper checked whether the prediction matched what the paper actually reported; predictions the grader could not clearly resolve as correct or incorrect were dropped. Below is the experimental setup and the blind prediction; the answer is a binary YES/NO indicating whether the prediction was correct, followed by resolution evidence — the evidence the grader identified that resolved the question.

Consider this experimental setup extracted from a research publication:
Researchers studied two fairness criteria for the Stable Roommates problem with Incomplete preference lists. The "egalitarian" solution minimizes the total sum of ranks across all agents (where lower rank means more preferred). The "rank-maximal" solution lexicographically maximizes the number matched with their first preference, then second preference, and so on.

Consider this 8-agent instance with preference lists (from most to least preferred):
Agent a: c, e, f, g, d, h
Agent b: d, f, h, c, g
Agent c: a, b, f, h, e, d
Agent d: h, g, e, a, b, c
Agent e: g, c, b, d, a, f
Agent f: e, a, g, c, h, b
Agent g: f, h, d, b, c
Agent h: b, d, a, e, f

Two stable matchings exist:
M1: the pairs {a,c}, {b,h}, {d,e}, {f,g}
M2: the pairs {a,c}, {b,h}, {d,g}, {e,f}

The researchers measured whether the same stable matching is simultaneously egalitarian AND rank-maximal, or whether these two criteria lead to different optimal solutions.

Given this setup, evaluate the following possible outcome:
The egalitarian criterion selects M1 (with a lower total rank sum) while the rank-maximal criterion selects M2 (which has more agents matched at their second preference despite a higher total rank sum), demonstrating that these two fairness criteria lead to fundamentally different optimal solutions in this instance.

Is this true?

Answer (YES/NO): YES